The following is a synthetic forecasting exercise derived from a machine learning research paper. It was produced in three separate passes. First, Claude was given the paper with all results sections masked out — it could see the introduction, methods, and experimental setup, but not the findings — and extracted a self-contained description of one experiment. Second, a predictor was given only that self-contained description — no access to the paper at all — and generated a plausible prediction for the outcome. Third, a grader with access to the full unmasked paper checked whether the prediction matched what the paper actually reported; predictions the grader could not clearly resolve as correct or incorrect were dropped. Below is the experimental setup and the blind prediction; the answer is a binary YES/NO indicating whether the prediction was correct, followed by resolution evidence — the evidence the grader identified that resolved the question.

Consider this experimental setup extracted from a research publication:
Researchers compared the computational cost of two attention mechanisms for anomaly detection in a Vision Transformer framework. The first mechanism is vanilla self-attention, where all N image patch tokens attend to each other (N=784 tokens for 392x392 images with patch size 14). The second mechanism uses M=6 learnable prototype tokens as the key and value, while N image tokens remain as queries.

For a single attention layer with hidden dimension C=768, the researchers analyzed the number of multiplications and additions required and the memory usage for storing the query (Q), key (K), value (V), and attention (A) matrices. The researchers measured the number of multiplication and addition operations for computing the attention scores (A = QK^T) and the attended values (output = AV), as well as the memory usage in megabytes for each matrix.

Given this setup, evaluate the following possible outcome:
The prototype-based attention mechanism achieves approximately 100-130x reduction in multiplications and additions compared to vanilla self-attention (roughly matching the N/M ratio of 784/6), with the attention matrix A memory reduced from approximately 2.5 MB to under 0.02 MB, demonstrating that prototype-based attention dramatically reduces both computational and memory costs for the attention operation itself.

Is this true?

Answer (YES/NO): NO